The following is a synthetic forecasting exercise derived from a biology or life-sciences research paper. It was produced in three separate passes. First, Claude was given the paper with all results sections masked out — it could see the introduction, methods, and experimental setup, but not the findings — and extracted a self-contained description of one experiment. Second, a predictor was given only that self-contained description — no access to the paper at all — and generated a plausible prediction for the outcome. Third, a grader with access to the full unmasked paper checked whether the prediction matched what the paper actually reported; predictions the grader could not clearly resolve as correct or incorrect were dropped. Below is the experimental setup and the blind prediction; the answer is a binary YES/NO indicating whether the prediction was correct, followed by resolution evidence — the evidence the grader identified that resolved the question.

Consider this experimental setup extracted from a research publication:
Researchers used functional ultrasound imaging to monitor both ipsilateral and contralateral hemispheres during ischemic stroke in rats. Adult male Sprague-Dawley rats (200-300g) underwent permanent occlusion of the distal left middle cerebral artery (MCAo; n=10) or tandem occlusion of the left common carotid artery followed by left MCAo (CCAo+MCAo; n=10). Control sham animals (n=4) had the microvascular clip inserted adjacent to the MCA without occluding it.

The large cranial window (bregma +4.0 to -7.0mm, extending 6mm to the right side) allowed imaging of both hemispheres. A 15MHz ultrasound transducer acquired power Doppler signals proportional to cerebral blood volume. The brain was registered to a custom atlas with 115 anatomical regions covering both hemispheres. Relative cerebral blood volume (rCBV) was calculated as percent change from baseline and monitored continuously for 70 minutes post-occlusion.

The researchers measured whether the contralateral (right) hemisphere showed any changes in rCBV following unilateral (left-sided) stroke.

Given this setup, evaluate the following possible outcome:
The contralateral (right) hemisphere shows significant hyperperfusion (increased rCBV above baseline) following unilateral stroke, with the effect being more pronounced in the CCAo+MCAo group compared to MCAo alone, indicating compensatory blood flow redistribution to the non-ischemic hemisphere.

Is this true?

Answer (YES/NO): NO